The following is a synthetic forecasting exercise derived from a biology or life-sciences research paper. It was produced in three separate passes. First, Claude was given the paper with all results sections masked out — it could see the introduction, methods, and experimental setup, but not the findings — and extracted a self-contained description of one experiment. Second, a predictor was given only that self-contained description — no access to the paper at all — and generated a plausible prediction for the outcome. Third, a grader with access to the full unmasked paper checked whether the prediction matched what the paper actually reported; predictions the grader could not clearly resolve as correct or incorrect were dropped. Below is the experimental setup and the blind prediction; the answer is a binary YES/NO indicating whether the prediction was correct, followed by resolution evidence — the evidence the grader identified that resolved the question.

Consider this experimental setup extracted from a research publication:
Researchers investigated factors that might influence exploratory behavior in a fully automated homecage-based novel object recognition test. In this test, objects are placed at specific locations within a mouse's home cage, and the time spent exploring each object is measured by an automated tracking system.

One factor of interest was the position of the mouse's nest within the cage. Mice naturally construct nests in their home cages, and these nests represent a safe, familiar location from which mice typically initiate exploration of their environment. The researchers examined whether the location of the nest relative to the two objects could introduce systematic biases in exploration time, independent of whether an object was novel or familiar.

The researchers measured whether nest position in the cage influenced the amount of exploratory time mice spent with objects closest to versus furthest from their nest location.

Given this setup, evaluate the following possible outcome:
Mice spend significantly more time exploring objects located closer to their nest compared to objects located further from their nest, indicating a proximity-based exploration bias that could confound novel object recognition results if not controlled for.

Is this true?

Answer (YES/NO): NO